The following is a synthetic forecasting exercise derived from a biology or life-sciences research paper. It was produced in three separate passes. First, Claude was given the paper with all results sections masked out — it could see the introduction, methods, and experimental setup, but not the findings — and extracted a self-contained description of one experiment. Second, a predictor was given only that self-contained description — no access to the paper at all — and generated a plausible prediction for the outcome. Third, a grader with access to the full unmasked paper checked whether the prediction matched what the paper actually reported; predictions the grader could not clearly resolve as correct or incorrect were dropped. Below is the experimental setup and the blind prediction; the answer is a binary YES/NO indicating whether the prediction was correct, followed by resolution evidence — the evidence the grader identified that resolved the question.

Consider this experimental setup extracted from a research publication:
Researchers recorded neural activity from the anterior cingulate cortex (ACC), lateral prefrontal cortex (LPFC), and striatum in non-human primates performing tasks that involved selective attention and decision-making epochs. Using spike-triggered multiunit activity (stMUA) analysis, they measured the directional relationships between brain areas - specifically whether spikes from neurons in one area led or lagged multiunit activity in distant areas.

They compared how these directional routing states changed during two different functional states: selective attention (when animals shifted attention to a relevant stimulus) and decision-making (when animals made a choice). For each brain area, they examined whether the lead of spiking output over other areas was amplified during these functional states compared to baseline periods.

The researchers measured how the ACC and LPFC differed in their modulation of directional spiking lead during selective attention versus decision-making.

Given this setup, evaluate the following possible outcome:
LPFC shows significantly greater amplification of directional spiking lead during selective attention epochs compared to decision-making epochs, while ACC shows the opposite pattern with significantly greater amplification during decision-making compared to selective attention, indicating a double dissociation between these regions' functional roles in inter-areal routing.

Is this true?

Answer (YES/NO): NO